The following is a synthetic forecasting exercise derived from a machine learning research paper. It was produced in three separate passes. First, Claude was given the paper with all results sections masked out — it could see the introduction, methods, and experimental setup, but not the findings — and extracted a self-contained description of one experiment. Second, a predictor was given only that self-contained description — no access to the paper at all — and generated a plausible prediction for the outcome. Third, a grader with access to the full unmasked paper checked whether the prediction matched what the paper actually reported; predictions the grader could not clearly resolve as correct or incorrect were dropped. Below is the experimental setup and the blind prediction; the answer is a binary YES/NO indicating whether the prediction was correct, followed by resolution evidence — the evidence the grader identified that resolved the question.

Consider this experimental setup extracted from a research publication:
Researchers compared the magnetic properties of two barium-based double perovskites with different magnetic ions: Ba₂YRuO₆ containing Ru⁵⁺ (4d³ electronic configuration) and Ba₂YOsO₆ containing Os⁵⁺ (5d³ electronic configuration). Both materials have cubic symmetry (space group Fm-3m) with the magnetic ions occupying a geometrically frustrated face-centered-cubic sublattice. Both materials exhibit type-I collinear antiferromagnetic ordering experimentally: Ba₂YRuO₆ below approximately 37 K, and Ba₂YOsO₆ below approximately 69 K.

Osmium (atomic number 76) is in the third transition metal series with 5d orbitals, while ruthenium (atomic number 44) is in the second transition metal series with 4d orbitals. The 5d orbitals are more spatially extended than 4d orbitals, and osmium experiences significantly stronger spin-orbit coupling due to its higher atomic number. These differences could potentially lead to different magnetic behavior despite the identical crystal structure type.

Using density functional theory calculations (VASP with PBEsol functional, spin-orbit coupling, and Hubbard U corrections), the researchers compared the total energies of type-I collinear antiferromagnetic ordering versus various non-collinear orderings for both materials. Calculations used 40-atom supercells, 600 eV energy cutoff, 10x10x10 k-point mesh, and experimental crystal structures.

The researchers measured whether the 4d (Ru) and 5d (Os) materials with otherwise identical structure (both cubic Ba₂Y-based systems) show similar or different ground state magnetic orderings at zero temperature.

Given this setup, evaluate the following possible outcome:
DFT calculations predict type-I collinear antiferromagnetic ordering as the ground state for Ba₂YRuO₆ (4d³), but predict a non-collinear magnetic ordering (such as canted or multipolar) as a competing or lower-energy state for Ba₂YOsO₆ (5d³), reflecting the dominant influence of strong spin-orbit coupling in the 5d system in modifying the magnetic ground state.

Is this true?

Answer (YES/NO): NO